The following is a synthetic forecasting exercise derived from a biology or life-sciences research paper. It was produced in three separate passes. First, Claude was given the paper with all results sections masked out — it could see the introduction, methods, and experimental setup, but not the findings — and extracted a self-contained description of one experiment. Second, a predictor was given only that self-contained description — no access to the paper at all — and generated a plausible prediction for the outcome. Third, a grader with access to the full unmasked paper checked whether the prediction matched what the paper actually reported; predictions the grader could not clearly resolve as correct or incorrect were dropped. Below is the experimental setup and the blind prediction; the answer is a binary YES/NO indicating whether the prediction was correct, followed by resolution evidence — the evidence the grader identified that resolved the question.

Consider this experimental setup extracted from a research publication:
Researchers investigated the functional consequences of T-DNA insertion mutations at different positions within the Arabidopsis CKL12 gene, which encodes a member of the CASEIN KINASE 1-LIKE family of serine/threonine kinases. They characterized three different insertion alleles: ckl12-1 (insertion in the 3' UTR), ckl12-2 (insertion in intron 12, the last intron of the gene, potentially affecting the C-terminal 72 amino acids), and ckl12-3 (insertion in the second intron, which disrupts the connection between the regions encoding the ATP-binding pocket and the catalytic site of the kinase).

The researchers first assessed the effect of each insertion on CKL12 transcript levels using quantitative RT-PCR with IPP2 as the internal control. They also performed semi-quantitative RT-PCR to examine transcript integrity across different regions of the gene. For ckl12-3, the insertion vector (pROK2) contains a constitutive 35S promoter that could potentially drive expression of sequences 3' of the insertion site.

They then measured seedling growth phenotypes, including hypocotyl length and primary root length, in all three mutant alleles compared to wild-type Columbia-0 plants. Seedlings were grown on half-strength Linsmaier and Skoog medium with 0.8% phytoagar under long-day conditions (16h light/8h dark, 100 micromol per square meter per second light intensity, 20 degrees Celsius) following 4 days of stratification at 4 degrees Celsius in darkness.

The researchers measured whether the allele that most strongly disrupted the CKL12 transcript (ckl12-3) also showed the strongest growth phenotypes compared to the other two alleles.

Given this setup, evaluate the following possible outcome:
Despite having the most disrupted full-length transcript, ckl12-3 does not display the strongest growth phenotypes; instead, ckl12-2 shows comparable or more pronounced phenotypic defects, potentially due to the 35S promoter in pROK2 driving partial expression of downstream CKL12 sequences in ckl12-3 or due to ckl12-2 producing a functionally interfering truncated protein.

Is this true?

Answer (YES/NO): YES